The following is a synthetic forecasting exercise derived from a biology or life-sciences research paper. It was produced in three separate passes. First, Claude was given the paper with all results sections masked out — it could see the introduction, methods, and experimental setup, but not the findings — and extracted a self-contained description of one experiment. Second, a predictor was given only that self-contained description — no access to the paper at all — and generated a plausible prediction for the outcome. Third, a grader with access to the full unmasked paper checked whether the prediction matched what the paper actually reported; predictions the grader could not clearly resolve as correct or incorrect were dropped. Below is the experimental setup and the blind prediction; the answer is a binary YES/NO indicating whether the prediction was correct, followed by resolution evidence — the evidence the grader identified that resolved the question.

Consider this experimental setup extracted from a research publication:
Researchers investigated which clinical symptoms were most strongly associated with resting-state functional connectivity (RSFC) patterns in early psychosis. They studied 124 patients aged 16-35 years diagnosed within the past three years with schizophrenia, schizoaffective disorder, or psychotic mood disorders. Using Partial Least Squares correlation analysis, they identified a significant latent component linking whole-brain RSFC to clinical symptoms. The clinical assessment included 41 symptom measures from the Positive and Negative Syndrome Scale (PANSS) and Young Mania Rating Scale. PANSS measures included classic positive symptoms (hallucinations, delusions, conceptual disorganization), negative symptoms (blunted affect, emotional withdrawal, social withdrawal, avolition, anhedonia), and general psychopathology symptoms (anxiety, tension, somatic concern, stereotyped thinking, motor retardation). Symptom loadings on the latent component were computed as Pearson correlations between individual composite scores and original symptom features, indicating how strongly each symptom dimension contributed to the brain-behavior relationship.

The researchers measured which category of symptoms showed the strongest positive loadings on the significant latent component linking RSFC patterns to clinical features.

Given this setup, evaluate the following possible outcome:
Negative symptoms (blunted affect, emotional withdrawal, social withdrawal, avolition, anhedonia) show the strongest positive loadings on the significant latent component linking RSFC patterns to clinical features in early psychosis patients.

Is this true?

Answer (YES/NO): NO